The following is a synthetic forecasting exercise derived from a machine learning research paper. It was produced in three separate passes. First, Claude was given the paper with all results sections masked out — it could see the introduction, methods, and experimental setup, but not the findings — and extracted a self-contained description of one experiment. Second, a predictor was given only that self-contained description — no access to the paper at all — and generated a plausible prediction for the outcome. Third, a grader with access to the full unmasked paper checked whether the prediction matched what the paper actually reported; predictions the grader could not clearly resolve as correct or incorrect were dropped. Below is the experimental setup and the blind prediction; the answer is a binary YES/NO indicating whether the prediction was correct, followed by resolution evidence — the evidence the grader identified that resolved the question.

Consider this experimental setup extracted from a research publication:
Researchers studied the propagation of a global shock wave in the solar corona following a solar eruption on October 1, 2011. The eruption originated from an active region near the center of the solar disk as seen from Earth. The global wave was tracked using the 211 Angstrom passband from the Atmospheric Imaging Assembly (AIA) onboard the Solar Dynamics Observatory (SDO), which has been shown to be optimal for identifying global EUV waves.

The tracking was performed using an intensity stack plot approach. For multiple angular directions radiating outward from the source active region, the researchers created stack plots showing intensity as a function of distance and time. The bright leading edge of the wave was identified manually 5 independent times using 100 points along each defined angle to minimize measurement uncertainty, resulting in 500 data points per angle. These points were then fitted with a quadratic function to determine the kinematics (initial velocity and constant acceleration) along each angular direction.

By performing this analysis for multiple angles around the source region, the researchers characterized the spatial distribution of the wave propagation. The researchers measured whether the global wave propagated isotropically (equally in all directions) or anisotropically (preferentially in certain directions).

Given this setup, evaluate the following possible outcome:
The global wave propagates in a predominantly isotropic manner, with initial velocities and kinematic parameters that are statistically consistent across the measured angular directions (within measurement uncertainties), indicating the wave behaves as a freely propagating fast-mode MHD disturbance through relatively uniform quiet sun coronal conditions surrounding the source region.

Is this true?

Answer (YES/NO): NO